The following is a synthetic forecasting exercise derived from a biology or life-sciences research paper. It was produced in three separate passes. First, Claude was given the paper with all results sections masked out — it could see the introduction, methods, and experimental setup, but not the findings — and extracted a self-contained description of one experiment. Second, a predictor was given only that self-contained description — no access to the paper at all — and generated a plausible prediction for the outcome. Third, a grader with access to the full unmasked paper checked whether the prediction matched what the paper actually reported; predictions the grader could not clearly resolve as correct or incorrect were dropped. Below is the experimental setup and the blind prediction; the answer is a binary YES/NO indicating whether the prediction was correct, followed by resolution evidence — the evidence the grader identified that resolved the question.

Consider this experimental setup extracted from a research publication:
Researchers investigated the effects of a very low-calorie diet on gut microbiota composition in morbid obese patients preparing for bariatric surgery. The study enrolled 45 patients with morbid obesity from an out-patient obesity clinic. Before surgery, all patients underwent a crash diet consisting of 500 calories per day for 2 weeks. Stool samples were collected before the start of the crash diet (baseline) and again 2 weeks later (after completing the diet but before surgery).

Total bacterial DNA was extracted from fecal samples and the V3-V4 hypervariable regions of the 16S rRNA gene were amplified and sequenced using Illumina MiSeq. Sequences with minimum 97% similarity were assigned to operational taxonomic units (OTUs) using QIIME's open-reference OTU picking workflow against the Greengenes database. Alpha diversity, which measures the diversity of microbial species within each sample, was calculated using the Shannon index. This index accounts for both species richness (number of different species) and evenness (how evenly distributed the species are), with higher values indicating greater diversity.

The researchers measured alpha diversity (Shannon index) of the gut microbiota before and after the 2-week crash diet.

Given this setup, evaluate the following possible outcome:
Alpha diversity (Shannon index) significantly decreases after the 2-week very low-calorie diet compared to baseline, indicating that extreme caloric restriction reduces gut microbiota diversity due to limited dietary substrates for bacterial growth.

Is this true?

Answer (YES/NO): YES